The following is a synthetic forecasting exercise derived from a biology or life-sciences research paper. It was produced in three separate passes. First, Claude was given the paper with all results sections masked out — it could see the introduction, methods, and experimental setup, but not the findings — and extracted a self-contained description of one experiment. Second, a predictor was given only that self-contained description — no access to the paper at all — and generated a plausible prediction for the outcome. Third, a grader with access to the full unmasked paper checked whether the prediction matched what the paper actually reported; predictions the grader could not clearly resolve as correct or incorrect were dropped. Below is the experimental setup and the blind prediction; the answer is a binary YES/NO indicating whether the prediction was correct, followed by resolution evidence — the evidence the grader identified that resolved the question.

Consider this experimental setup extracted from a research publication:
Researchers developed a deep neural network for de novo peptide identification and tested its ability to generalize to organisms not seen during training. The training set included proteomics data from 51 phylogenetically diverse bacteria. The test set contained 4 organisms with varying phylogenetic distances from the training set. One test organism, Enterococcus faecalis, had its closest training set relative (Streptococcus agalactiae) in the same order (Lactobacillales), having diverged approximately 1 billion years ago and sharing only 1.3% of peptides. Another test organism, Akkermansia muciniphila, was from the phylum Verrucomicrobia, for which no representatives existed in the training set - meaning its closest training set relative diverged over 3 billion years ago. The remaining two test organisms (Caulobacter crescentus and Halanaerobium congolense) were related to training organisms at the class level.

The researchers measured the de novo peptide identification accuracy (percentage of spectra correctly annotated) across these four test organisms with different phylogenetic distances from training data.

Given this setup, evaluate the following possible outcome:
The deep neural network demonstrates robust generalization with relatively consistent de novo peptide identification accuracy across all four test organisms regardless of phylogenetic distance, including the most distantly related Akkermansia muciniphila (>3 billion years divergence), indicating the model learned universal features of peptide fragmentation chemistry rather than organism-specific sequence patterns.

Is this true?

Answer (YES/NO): YES